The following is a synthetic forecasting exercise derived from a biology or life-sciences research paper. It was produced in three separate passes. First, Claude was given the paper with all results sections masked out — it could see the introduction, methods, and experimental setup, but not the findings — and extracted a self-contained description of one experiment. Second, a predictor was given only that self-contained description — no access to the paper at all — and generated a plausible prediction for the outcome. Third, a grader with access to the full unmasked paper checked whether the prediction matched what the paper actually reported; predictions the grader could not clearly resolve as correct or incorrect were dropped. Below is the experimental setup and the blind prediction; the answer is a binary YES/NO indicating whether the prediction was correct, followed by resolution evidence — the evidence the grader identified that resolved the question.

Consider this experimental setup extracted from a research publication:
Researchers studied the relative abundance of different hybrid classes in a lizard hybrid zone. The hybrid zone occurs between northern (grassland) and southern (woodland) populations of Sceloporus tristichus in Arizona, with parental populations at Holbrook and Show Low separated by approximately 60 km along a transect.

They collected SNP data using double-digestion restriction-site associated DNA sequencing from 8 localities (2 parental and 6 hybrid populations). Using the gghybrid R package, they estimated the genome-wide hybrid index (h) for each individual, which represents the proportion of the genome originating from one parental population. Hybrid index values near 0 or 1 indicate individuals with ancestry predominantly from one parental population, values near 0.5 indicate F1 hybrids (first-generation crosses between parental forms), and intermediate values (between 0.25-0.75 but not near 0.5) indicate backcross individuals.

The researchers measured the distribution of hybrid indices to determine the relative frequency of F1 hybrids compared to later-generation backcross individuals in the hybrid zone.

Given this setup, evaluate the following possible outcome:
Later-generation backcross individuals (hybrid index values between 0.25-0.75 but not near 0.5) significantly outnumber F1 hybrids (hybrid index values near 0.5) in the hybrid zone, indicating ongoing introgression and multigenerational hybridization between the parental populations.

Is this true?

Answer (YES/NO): YES